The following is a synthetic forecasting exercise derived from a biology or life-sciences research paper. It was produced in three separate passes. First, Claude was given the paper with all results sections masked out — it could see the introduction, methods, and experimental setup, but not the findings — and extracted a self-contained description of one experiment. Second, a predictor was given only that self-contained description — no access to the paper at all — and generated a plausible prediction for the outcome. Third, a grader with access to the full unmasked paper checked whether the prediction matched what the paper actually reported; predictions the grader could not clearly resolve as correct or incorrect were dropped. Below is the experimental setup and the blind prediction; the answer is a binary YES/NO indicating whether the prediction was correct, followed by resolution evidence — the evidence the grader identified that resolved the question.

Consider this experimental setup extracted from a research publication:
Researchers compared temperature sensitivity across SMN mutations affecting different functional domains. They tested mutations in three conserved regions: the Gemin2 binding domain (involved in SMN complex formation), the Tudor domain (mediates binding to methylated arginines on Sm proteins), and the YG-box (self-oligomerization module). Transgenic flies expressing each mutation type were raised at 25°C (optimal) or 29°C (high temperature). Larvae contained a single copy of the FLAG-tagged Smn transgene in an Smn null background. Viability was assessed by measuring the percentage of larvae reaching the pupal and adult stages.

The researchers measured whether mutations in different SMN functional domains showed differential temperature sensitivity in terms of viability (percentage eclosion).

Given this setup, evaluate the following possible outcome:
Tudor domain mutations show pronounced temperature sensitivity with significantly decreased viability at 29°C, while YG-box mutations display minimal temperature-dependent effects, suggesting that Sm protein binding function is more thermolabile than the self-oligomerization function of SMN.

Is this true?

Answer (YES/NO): YES